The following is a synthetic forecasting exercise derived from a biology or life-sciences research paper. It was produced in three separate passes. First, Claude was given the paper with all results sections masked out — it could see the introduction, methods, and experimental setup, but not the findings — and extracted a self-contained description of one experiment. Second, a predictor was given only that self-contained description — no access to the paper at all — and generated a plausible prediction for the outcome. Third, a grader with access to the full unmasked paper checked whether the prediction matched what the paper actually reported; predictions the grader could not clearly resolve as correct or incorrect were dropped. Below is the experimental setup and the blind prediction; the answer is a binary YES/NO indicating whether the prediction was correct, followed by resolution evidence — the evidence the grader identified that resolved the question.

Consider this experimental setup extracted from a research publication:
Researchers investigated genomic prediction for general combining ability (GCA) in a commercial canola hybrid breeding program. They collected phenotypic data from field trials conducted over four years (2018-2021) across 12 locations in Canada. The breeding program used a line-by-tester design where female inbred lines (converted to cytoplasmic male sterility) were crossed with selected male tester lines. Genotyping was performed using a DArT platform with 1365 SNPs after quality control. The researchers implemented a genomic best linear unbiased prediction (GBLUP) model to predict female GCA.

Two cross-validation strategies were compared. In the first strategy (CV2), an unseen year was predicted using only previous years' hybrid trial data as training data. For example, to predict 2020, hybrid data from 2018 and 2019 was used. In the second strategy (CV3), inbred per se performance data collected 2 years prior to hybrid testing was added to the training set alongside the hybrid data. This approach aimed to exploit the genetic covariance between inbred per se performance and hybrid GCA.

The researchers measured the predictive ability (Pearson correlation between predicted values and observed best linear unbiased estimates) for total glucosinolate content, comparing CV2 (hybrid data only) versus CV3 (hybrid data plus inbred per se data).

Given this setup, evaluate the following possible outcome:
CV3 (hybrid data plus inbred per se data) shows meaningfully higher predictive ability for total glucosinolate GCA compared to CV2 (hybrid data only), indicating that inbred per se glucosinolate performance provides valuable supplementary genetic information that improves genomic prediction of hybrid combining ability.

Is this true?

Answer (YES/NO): YES